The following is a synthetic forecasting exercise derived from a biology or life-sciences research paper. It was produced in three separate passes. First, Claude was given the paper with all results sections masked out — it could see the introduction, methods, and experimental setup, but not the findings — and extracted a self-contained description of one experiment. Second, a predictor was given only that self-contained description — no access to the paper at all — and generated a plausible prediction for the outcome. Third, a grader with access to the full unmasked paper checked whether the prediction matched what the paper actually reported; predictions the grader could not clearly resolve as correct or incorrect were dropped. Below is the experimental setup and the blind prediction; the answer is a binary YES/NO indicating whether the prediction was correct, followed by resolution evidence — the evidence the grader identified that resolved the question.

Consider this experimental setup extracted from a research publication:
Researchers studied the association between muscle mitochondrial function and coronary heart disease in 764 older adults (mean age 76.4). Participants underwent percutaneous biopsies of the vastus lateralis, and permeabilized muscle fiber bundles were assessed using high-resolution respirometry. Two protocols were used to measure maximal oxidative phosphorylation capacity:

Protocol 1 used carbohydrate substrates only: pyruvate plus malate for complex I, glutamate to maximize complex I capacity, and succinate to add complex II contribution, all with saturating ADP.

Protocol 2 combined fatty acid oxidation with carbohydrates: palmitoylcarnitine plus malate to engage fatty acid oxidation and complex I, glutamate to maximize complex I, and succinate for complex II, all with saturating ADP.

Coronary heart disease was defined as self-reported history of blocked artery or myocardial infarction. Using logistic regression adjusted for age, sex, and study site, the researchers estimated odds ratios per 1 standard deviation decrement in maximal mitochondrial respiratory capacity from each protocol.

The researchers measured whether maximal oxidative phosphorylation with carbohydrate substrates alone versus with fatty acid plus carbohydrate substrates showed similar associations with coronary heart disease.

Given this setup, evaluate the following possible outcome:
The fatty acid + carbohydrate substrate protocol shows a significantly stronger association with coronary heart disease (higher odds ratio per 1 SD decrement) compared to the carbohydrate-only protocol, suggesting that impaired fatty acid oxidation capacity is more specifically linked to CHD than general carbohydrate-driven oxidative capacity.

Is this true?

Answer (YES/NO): NO